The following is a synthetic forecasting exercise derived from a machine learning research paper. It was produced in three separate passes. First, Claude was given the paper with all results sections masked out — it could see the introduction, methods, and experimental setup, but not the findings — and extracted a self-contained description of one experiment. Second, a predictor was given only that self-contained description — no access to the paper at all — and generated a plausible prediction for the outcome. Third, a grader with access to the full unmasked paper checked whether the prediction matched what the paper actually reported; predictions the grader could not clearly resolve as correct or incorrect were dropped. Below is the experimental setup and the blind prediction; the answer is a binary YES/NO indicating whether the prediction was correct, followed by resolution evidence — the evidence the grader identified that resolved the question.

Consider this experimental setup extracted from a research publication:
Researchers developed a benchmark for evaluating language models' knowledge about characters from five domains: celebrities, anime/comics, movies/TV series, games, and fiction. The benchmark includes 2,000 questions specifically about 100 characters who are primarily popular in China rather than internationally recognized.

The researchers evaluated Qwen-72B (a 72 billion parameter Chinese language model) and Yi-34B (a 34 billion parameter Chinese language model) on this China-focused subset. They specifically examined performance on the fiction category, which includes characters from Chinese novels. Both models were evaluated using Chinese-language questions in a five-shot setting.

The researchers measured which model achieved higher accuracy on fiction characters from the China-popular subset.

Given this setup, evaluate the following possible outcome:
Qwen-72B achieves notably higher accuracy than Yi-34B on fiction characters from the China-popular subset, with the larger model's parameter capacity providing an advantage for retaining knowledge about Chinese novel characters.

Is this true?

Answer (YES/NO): NO